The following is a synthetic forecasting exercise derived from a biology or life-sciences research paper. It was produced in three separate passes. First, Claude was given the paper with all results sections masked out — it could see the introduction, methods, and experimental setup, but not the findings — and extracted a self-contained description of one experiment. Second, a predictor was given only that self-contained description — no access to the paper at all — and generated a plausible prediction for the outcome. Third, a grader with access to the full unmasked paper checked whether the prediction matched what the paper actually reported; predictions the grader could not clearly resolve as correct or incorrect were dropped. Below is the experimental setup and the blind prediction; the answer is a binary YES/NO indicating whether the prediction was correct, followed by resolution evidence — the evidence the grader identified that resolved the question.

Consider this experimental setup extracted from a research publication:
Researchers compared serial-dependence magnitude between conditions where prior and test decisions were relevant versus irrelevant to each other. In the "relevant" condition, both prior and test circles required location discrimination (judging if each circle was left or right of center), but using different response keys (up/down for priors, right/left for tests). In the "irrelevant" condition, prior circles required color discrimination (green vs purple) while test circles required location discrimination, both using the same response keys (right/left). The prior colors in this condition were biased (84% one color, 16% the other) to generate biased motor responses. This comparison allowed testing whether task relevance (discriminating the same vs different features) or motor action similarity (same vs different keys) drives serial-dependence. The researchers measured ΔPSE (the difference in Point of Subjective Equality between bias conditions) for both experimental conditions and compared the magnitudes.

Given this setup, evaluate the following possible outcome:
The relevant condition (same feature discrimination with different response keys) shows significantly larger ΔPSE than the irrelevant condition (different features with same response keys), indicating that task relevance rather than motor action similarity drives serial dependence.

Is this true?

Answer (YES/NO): YES